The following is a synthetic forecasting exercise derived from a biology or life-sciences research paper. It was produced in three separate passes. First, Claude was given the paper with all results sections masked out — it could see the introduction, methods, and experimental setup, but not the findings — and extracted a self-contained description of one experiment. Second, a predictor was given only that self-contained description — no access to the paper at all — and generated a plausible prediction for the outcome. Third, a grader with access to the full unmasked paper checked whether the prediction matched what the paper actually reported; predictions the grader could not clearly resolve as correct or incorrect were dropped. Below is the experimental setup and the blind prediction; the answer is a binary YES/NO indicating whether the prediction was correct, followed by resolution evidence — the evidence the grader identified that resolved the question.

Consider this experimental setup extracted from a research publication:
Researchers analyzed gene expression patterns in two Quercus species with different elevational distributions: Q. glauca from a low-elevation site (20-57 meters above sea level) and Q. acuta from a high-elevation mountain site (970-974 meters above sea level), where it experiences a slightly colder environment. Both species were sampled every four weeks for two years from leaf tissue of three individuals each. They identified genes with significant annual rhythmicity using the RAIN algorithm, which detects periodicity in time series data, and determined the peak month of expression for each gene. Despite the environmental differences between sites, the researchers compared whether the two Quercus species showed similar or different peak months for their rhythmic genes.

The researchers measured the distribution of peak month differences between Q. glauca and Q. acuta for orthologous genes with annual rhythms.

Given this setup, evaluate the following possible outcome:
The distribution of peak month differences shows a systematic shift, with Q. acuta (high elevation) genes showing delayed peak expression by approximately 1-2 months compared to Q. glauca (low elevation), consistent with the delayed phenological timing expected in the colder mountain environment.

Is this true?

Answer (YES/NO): NO